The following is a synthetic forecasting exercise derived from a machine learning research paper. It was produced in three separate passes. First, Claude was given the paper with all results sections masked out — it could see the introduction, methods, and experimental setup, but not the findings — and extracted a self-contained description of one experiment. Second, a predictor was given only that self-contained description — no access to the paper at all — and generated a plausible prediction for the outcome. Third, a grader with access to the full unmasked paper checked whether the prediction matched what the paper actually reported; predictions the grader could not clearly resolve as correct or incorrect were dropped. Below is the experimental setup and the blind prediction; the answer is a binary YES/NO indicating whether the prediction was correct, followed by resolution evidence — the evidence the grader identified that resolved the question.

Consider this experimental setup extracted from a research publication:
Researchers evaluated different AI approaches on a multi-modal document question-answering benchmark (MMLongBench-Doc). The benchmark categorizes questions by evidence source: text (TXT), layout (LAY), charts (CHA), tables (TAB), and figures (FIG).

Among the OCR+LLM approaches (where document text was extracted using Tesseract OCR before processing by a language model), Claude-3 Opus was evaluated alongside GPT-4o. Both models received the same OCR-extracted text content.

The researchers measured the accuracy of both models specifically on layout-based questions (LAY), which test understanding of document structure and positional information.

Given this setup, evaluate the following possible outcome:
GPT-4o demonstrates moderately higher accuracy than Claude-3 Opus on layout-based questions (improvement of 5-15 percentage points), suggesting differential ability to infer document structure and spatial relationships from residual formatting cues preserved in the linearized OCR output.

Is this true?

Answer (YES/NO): NO